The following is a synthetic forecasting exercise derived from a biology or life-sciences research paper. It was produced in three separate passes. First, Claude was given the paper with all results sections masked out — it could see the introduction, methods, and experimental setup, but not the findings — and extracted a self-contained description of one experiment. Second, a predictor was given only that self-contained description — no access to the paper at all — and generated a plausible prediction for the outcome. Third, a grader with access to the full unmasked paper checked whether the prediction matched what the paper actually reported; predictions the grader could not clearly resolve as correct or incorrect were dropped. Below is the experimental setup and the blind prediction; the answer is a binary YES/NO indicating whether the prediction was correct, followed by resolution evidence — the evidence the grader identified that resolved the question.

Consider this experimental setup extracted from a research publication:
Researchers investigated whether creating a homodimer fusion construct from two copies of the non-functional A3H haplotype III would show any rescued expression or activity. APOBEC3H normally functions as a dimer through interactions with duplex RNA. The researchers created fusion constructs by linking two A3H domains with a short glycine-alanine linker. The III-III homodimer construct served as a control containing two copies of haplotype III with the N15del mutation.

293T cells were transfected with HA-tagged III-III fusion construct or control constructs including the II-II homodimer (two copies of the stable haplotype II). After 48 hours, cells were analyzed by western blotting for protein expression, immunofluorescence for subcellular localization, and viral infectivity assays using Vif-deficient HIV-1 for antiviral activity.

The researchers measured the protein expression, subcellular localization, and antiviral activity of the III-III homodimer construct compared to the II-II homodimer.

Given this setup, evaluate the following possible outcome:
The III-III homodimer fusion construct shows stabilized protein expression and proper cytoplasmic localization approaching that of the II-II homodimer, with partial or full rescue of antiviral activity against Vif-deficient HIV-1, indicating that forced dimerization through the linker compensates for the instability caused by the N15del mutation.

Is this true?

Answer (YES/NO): NO